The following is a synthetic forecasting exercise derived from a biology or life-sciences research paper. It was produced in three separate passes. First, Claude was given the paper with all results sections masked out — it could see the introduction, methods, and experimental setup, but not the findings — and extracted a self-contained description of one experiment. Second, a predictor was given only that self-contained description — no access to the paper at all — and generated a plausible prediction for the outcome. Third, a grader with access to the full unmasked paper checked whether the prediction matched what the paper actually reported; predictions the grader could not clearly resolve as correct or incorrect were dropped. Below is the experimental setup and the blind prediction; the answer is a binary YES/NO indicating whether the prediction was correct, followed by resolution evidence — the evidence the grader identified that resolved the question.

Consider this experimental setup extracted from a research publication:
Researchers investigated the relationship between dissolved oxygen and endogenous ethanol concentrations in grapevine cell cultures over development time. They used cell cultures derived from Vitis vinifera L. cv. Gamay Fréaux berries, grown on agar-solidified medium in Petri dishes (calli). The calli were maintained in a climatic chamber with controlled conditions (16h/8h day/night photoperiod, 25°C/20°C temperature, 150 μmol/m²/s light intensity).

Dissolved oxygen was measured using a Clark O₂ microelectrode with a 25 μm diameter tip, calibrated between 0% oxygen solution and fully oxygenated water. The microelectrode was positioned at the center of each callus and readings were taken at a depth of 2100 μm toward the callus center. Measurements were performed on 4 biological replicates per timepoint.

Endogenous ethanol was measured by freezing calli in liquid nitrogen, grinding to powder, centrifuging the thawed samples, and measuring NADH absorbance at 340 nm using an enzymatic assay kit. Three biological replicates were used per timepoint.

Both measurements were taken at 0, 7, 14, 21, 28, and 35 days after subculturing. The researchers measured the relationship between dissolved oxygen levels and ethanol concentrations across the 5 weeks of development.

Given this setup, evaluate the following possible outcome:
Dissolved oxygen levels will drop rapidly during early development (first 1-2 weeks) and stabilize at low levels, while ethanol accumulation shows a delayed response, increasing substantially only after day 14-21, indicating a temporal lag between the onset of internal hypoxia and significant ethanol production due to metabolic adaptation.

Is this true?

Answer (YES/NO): NO